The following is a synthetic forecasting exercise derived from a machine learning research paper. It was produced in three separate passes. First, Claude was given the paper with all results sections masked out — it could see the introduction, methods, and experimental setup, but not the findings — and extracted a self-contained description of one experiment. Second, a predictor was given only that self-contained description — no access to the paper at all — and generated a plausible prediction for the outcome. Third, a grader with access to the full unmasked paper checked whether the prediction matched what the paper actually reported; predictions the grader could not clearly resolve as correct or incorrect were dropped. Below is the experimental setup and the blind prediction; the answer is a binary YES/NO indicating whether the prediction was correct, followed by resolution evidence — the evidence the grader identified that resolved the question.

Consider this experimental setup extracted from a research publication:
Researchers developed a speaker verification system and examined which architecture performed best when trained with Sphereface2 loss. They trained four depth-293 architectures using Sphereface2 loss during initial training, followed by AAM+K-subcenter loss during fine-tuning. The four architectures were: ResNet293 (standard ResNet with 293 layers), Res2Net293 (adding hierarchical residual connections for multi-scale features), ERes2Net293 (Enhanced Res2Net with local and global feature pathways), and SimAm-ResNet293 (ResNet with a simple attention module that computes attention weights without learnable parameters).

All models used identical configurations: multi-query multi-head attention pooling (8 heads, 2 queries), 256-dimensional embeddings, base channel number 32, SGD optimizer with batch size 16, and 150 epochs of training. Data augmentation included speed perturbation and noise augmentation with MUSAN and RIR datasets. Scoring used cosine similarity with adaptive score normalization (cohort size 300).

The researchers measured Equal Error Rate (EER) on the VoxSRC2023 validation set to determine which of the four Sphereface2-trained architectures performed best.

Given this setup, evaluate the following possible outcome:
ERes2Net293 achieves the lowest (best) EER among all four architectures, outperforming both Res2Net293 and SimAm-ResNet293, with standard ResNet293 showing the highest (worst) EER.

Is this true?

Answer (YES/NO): NO